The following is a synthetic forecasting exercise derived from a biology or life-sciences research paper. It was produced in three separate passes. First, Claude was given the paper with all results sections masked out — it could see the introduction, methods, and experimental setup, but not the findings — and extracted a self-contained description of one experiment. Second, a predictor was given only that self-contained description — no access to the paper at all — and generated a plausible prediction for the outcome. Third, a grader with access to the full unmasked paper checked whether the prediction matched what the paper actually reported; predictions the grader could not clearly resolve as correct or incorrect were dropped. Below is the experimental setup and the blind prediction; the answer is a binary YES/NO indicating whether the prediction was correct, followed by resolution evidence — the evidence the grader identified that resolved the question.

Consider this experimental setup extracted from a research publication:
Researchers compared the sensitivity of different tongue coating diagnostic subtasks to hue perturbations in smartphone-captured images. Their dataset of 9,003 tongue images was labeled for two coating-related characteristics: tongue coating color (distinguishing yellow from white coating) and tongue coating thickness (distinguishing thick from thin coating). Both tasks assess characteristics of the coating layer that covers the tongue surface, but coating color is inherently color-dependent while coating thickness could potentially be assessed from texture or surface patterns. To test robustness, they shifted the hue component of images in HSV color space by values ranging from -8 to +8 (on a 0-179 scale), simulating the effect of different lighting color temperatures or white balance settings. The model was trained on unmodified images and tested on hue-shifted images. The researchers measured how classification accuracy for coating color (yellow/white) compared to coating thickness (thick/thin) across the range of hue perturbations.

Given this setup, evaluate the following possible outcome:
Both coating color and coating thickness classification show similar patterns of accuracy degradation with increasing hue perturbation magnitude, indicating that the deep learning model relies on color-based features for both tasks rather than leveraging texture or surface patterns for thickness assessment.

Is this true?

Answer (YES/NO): NO